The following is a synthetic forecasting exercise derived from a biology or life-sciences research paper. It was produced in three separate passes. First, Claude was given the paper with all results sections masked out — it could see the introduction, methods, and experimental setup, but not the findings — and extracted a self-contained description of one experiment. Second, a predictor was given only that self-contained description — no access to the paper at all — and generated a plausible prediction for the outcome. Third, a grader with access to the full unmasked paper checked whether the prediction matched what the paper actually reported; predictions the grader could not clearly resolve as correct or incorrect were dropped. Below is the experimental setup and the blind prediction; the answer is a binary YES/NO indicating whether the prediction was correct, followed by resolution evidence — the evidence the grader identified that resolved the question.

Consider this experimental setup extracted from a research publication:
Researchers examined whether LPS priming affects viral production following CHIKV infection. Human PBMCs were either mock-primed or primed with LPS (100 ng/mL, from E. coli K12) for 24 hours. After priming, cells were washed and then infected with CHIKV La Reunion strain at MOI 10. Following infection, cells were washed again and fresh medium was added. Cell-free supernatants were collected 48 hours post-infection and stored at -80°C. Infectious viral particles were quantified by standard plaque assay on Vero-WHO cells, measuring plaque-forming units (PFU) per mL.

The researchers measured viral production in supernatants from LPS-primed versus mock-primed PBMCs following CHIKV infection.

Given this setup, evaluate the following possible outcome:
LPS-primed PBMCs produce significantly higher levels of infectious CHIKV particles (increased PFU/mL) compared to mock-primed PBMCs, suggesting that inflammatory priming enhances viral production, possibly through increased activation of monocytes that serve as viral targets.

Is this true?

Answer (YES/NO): NO